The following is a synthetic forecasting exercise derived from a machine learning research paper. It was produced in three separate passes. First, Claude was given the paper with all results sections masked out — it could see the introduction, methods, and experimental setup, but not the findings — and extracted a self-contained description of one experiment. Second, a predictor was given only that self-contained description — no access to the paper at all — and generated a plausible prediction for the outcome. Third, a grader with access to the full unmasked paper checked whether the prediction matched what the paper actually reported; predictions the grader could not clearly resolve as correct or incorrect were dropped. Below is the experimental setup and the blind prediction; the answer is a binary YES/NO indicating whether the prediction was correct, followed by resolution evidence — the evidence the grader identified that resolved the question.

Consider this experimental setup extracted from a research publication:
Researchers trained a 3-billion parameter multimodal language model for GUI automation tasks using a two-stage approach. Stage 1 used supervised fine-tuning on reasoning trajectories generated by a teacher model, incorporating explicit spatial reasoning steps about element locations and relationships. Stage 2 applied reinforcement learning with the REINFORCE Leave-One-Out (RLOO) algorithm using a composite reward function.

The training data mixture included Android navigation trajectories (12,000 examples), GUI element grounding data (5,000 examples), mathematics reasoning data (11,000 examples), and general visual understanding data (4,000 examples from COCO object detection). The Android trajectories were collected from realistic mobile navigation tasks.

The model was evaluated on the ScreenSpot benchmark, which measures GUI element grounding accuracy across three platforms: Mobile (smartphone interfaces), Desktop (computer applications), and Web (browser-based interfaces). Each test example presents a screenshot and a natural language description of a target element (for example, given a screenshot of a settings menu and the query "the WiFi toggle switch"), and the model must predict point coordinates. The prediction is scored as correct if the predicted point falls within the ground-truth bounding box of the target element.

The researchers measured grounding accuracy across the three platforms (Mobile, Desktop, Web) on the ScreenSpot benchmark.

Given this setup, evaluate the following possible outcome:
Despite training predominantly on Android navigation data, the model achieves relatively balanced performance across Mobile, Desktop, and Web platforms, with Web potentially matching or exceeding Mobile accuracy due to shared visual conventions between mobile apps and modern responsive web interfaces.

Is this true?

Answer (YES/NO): NO